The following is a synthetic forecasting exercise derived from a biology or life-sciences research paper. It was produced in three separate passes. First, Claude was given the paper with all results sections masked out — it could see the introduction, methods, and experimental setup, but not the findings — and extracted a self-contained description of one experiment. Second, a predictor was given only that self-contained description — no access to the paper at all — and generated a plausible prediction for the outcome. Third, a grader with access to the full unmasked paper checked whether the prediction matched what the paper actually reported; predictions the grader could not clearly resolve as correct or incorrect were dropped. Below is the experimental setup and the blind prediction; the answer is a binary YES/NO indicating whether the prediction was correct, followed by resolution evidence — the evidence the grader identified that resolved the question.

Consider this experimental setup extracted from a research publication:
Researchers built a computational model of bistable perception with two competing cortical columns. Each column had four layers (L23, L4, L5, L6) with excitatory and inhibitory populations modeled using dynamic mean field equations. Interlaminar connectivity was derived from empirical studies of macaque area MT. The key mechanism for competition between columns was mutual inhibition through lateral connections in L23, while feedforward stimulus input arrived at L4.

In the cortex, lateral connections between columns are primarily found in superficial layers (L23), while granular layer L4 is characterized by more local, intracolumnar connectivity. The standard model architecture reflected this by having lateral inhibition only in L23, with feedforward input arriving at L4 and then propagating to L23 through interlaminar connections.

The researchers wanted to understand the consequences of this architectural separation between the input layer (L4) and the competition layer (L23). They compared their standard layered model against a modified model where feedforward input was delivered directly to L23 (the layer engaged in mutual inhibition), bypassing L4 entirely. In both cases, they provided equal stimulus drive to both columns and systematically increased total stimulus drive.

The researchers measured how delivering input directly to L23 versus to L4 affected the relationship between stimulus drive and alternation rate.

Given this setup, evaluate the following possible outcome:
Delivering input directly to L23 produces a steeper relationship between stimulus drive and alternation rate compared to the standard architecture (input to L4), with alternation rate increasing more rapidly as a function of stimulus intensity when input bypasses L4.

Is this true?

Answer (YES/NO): NO